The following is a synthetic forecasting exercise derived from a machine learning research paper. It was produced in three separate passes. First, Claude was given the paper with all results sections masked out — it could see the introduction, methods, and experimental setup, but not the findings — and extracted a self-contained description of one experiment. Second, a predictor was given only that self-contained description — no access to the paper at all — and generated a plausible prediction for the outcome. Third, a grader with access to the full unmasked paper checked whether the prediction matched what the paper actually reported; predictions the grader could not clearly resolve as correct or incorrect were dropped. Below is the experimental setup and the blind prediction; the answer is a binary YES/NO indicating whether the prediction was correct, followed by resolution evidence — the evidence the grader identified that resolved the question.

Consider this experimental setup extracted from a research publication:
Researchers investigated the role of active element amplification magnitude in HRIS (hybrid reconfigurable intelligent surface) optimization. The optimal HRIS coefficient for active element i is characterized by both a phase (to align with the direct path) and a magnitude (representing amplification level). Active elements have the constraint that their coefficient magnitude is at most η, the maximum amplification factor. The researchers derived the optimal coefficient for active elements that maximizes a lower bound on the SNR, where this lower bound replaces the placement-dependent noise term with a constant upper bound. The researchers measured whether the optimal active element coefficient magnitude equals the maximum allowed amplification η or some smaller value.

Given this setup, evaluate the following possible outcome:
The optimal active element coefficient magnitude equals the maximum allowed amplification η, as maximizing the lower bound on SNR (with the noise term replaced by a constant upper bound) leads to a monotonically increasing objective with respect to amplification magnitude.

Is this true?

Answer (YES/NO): YES